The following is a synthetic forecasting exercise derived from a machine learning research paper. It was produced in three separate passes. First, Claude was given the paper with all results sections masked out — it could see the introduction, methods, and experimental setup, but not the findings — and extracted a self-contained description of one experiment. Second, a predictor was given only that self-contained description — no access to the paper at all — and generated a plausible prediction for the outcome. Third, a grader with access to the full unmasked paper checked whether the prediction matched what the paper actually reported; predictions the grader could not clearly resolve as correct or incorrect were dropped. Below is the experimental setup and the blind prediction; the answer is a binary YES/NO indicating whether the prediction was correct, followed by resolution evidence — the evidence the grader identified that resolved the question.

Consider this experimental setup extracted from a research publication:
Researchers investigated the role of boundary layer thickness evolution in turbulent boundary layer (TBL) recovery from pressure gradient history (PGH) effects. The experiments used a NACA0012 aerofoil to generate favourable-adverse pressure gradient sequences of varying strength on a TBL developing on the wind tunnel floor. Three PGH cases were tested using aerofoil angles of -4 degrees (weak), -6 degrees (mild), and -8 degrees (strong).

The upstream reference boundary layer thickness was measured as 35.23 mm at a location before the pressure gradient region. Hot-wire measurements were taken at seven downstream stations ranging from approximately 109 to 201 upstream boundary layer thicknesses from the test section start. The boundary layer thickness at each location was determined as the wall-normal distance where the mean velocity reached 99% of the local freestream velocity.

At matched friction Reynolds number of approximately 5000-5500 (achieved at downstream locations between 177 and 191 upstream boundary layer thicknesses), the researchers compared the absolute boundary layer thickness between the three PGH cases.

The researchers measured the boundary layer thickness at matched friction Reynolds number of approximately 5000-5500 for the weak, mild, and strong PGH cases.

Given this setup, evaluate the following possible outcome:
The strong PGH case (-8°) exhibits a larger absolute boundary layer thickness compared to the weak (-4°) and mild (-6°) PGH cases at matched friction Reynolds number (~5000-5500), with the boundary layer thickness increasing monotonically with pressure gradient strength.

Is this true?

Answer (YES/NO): YES